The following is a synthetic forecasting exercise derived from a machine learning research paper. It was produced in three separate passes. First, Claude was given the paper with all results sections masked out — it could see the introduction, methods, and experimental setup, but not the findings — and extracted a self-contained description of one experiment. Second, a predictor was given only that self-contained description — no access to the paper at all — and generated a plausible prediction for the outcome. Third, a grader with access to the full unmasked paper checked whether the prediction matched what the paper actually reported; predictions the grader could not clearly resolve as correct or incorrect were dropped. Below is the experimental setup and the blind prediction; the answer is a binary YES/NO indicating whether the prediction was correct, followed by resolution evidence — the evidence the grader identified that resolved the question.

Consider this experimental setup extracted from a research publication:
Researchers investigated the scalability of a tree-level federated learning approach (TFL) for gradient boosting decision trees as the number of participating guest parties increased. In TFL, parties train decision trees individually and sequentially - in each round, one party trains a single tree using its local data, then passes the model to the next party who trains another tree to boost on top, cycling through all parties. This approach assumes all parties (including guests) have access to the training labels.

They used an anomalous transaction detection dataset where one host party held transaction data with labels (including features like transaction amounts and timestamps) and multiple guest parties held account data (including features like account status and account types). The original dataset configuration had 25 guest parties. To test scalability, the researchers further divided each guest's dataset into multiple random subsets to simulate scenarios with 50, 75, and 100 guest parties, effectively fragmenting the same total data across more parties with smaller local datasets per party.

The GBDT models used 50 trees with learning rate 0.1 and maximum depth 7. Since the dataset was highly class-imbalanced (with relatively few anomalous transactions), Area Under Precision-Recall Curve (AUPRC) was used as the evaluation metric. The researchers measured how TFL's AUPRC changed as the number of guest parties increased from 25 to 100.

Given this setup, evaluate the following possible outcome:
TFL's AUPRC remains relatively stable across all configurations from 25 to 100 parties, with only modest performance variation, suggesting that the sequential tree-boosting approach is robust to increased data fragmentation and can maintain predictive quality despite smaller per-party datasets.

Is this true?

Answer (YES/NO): NO